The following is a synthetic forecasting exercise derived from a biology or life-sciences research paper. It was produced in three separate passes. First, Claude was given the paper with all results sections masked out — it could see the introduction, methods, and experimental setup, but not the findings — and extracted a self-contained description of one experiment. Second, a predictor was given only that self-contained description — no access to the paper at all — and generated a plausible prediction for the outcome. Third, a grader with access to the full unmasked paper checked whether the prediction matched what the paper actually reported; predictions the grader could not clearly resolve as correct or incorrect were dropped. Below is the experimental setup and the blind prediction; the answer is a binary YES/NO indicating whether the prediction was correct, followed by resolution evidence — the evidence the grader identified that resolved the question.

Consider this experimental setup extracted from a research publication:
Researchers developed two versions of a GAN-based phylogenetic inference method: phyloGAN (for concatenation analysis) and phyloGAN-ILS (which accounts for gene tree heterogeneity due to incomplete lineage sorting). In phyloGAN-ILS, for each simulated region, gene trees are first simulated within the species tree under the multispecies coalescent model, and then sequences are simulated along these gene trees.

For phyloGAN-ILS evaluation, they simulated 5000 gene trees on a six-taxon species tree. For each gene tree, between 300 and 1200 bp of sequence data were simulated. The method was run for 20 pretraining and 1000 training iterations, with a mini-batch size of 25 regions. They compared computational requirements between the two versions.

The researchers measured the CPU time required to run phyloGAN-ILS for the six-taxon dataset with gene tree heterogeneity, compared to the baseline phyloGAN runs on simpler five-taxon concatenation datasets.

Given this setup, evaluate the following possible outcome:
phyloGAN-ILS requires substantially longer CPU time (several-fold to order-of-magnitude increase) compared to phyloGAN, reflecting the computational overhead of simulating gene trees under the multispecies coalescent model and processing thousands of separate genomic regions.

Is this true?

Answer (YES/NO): YES